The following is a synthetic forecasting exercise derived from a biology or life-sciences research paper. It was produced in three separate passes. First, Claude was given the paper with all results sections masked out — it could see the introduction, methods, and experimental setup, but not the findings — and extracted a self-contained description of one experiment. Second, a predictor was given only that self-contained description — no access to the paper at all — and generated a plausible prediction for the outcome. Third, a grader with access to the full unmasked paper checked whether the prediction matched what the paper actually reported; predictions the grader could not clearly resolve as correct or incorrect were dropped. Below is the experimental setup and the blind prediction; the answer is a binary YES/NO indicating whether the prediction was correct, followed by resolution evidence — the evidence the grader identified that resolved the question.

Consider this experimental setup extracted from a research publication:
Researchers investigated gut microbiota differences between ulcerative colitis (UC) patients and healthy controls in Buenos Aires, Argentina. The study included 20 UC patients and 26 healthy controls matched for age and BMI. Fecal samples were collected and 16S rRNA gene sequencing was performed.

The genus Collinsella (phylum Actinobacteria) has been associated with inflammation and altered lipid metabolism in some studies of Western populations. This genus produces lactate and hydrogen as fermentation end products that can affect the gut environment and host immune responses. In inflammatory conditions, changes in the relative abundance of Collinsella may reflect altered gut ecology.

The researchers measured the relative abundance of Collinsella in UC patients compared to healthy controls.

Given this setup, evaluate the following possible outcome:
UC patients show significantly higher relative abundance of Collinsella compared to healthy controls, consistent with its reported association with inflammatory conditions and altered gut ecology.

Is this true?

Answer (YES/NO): YES